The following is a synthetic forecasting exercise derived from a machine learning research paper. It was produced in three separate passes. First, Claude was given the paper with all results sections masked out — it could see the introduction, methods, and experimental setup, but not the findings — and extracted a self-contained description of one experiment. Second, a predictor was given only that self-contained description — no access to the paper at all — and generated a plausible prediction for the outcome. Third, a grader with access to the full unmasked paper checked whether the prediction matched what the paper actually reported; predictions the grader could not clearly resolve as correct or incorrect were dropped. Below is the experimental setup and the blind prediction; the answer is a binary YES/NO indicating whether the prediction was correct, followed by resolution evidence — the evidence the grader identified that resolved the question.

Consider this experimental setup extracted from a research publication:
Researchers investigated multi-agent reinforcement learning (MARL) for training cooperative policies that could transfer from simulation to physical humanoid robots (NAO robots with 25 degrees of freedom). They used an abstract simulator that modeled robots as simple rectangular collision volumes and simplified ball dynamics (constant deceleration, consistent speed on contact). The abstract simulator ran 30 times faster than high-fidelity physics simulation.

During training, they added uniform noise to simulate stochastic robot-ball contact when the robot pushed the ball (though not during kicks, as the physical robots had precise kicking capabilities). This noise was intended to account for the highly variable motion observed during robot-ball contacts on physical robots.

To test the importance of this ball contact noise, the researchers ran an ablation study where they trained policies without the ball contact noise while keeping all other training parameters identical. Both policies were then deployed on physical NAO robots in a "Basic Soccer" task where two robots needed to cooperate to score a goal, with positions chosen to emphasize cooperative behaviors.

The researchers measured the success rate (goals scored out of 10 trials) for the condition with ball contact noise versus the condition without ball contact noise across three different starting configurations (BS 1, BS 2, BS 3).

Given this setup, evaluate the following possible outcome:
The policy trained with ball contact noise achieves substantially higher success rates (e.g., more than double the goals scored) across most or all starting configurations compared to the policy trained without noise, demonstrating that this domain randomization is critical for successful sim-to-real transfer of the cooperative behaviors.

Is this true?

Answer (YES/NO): NO